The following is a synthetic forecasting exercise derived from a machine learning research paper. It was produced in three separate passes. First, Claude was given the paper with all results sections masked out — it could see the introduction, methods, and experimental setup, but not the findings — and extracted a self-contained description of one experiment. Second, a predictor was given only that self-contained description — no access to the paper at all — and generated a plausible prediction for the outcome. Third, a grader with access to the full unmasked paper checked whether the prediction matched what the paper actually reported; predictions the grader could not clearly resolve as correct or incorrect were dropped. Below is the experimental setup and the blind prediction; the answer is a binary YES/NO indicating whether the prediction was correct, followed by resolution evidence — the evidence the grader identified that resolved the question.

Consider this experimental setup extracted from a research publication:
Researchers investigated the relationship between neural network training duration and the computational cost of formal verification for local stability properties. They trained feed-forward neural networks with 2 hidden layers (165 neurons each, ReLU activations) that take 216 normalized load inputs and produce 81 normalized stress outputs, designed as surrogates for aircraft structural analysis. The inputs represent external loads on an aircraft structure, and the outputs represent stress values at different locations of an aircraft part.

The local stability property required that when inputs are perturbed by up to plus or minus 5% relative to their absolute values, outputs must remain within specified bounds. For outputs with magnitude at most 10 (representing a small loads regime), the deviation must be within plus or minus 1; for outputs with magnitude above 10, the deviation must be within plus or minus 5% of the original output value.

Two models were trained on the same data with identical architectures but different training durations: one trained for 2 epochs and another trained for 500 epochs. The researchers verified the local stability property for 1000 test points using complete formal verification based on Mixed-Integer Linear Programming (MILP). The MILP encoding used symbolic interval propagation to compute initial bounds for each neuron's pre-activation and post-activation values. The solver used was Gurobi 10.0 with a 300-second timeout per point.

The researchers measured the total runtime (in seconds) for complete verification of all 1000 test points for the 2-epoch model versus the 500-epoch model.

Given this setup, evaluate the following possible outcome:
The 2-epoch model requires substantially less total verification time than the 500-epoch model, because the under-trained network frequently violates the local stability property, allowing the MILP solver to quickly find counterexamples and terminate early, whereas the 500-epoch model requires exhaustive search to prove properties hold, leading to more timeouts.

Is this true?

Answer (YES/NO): NO